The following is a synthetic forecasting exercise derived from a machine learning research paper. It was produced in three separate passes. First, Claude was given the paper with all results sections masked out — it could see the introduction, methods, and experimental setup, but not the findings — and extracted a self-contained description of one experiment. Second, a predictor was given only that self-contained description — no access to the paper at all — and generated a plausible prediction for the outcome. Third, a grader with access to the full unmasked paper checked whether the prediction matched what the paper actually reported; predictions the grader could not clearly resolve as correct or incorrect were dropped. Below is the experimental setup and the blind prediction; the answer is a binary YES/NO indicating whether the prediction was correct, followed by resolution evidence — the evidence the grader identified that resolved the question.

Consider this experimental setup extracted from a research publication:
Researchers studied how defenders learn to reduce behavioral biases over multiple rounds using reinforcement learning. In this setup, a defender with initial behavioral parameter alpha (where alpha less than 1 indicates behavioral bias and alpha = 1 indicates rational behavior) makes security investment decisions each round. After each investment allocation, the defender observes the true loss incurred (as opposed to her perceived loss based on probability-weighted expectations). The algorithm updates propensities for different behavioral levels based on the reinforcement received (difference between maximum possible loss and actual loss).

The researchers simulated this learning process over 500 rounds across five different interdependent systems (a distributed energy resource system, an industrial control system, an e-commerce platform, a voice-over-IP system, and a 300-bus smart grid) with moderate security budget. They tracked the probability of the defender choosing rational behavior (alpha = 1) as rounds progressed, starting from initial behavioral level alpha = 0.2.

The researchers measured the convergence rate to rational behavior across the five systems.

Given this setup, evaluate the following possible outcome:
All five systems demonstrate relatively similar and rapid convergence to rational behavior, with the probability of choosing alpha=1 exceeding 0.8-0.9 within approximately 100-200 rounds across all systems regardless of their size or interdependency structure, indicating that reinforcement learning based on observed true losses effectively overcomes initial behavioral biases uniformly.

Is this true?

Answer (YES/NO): NO